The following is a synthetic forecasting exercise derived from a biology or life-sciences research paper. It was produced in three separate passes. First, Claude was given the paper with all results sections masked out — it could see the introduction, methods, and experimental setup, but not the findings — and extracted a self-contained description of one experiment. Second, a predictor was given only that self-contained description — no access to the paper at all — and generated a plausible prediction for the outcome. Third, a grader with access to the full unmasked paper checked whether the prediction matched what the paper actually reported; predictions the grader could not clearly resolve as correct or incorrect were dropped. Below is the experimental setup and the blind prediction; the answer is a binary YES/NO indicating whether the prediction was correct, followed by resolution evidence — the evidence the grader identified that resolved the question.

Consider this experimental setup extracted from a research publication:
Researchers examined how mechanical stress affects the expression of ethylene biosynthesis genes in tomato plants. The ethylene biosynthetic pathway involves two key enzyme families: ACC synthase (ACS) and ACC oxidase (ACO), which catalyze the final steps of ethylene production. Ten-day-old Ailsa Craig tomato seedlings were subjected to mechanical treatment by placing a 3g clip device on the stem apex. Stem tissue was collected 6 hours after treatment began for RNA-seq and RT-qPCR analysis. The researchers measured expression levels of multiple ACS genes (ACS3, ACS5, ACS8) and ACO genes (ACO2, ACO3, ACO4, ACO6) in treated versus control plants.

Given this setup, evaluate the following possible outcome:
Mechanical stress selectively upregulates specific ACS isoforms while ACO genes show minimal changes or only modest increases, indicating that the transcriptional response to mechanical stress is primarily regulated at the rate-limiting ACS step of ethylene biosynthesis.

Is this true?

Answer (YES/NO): NO